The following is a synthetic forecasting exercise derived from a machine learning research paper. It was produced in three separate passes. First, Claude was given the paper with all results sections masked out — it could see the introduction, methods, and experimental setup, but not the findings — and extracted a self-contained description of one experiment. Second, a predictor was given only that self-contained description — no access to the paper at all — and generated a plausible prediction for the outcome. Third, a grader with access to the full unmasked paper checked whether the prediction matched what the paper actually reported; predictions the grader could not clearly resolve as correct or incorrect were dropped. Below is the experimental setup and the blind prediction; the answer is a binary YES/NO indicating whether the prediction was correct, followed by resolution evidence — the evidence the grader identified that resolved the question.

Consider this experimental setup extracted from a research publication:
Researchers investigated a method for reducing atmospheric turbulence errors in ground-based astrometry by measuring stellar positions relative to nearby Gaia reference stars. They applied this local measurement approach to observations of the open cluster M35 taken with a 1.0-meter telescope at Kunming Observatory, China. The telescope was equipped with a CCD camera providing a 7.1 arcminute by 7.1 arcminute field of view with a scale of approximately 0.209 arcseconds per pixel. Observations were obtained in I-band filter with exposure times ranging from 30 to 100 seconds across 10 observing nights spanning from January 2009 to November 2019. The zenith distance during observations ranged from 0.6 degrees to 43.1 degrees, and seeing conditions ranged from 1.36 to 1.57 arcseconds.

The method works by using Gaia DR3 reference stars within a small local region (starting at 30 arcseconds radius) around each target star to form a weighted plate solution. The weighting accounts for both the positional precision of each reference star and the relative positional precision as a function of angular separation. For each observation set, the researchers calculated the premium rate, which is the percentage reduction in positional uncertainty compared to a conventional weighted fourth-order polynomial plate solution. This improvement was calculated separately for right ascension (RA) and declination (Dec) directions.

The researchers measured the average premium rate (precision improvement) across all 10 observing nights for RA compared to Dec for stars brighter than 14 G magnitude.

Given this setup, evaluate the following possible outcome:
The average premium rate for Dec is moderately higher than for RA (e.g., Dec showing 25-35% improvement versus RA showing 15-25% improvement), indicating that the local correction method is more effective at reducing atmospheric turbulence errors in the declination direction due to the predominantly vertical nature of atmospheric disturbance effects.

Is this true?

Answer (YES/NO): NO